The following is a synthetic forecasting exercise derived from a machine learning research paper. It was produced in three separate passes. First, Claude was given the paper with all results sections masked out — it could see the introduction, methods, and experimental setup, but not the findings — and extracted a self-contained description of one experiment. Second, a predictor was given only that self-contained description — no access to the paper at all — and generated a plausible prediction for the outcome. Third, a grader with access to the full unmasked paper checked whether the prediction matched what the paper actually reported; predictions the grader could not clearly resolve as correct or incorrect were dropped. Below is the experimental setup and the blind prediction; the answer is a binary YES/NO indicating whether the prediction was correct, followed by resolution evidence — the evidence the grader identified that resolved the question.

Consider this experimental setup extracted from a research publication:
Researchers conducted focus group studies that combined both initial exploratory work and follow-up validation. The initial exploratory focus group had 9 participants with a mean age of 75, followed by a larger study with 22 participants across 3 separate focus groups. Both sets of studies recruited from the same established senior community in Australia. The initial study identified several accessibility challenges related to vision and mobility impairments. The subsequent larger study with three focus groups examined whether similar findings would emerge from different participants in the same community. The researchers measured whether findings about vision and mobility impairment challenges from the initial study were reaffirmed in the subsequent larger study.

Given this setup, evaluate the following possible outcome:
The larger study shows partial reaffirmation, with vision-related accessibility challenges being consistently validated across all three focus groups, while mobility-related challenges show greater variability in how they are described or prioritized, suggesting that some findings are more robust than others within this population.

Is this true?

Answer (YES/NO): NO